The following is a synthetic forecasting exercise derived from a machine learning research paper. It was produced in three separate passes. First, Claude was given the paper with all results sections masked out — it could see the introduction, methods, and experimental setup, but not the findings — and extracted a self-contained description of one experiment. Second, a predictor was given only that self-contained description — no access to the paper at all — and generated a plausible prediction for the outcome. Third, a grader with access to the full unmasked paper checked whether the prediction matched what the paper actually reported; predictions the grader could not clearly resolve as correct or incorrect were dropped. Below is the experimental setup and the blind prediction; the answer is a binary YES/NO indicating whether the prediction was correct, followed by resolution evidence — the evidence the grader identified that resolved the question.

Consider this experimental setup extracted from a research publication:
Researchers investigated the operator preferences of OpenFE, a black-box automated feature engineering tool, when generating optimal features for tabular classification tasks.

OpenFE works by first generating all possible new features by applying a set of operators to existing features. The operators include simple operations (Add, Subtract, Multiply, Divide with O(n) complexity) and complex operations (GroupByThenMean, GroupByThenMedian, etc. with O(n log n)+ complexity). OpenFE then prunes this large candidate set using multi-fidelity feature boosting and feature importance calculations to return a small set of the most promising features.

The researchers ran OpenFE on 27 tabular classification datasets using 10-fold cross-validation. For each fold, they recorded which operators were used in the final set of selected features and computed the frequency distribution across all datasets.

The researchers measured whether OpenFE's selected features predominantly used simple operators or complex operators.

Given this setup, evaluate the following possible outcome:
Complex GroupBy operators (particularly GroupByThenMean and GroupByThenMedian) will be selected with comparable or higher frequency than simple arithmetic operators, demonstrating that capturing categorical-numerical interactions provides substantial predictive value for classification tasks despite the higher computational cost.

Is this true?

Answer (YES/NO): NO